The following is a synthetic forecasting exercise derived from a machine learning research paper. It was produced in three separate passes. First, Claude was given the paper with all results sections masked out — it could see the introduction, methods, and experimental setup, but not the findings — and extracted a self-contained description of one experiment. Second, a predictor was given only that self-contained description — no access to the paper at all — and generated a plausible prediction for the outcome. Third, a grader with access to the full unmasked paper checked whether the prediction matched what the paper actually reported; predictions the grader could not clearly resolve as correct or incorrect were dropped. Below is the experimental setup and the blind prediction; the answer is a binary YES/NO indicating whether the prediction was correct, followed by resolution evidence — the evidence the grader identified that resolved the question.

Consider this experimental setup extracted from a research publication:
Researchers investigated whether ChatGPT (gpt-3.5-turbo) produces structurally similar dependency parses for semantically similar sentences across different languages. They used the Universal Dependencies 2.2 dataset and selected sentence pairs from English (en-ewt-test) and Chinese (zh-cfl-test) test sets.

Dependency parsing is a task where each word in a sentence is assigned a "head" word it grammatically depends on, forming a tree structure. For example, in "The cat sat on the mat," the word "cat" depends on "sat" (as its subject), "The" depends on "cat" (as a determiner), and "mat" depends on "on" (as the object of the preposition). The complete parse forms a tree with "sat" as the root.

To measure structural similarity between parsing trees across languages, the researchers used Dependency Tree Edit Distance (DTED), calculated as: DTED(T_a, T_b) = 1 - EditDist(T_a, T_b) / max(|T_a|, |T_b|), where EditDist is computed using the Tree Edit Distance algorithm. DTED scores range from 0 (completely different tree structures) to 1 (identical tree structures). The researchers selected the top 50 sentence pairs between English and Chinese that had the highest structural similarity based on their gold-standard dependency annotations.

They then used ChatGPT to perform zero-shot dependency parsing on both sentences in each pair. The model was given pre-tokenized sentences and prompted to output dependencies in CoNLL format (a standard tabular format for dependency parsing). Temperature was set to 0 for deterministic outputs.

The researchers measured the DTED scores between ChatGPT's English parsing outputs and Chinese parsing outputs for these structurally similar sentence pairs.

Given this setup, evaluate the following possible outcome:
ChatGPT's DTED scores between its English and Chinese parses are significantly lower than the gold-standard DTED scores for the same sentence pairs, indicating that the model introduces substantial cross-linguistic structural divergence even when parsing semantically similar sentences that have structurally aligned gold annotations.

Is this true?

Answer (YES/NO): NO